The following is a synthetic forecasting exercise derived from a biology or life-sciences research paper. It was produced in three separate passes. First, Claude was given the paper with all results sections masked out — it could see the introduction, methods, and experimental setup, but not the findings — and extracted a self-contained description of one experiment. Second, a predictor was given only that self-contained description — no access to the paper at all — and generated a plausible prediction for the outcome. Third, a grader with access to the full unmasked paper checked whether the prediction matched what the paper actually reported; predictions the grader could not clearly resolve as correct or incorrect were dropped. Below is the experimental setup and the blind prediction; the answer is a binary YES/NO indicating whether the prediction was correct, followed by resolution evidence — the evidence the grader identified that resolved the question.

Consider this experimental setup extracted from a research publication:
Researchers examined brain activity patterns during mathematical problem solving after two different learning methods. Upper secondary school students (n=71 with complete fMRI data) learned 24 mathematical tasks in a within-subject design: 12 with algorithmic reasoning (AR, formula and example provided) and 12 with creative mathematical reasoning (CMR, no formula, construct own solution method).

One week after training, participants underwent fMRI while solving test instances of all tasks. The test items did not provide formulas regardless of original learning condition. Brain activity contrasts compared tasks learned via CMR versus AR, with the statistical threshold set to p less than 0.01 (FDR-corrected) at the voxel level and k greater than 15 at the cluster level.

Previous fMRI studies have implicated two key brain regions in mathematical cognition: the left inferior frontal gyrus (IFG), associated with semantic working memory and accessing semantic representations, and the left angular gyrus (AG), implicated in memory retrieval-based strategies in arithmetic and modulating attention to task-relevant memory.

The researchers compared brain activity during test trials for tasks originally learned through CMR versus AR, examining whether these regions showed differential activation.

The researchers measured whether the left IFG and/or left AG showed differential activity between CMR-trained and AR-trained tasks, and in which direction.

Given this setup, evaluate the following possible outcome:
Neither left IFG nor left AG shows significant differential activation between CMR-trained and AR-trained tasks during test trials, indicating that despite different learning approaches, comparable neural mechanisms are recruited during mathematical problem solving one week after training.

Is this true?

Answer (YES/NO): NO